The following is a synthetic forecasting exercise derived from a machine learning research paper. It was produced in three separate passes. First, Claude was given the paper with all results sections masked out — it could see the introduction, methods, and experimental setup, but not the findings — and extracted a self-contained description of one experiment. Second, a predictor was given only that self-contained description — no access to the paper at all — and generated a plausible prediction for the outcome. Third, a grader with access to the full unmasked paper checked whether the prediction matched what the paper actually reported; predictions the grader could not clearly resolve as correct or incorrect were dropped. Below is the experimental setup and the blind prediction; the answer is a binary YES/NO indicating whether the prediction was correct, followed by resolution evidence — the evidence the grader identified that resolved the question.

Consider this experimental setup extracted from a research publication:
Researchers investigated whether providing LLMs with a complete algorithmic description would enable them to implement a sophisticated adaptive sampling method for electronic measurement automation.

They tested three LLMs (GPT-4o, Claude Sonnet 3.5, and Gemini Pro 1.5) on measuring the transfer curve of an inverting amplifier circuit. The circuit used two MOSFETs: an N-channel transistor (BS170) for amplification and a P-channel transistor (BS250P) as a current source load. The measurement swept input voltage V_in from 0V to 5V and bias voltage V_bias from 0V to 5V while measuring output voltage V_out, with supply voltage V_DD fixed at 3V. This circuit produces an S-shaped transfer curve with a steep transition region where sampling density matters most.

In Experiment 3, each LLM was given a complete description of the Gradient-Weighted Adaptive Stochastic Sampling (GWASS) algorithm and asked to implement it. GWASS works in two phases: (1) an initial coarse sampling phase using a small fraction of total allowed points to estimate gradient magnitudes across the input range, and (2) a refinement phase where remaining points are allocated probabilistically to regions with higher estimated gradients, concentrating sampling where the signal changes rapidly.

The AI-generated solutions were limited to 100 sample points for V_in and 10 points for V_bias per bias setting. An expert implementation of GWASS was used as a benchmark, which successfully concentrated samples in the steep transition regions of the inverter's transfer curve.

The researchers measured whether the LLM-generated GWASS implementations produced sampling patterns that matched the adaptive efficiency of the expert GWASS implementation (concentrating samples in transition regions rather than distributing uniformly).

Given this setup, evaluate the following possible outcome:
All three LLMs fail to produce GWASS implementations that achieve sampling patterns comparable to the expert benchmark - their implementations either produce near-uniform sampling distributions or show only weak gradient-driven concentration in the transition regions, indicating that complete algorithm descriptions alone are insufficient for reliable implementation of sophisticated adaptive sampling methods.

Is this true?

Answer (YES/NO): YES